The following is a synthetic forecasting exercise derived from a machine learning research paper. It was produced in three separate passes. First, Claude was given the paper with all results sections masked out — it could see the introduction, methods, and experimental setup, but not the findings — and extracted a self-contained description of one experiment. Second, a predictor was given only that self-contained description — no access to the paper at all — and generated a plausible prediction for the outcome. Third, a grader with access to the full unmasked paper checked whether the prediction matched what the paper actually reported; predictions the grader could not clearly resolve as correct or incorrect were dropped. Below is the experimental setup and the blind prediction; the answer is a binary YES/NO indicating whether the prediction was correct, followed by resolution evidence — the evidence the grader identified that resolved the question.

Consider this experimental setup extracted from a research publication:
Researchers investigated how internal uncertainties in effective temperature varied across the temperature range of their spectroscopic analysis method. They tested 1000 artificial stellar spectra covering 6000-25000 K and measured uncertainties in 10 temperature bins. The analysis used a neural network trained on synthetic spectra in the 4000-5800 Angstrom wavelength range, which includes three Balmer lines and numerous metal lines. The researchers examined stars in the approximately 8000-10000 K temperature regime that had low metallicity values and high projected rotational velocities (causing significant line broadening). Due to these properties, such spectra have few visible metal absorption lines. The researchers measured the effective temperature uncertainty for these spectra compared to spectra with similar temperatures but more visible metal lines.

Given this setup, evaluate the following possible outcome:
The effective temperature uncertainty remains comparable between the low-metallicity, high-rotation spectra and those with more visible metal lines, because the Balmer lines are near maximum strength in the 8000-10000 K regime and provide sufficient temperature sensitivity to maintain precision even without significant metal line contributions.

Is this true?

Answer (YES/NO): NO